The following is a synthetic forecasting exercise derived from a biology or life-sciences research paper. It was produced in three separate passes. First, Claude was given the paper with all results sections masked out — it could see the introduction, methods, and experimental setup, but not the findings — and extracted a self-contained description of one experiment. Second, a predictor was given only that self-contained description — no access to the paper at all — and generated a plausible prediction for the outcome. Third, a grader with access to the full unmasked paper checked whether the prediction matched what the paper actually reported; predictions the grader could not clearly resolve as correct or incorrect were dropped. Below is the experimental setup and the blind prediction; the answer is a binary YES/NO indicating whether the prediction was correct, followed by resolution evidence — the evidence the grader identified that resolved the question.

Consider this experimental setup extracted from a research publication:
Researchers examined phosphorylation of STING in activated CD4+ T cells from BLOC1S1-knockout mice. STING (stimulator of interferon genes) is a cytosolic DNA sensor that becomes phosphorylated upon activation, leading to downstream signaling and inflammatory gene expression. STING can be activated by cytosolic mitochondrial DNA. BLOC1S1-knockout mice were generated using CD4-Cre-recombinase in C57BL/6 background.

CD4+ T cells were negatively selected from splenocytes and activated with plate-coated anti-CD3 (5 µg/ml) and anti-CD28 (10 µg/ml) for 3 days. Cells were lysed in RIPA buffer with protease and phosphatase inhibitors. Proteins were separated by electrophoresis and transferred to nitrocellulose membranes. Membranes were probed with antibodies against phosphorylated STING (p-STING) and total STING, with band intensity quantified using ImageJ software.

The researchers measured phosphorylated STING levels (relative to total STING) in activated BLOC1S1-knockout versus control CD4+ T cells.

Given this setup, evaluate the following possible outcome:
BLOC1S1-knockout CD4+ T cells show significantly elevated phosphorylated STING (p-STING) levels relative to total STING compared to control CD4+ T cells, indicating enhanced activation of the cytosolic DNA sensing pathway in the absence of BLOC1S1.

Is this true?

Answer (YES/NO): YES